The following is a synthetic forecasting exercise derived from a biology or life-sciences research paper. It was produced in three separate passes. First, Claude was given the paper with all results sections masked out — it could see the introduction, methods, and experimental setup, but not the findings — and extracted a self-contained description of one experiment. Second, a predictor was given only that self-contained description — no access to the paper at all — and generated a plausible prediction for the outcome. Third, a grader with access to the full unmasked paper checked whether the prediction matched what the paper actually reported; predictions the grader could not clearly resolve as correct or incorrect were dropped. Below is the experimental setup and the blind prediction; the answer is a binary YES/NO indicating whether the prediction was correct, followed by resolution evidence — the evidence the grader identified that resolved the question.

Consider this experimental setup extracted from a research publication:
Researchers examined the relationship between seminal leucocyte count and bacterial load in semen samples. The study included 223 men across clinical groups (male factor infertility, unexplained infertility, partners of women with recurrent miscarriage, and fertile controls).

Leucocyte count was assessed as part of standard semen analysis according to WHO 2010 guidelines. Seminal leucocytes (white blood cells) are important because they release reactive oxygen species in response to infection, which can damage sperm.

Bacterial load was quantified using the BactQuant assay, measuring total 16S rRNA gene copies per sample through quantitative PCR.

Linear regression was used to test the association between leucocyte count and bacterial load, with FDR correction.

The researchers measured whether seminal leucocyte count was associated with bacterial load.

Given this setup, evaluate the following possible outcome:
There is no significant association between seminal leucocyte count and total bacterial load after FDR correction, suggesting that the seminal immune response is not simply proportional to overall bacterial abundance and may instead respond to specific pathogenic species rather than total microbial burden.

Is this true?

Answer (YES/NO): YES